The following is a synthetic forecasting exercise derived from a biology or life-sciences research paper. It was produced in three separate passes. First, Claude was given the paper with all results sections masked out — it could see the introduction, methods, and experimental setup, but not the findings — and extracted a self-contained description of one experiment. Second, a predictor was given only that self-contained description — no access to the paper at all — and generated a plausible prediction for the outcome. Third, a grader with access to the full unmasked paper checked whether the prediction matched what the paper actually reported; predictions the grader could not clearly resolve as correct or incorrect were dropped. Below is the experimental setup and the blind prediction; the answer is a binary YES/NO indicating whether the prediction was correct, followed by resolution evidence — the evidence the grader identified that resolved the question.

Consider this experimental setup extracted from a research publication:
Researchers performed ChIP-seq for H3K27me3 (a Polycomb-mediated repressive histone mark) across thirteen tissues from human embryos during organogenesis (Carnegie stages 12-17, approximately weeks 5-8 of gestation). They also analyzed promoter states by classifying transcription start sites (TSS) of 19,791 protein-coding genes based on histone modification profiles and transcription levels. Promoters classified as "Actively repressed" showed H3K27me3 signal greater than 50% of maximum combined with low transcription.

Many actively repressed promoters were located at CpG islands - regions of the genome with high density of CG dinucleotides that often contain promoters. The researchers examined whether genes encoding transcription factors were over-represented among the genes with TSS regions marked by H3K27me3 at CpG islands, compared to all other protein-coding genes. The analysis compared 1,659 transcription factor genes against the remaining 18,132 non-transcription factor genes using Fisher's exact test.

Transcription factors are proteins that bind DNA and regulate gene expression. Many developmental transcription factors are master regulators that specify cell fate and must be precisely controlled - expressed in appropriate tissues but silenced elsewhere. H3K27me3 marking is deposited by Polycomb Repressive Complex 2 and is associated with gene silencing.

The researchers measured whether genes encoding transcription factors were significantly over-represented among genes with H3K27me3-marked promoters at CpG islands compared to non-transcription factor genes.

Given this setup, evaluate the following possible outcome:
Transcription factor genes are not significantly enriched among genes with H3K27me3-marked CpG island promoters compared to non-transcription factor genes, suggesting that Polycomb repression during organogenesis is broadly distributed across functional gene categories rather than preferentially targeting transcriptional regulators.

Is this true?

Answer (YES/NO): NO